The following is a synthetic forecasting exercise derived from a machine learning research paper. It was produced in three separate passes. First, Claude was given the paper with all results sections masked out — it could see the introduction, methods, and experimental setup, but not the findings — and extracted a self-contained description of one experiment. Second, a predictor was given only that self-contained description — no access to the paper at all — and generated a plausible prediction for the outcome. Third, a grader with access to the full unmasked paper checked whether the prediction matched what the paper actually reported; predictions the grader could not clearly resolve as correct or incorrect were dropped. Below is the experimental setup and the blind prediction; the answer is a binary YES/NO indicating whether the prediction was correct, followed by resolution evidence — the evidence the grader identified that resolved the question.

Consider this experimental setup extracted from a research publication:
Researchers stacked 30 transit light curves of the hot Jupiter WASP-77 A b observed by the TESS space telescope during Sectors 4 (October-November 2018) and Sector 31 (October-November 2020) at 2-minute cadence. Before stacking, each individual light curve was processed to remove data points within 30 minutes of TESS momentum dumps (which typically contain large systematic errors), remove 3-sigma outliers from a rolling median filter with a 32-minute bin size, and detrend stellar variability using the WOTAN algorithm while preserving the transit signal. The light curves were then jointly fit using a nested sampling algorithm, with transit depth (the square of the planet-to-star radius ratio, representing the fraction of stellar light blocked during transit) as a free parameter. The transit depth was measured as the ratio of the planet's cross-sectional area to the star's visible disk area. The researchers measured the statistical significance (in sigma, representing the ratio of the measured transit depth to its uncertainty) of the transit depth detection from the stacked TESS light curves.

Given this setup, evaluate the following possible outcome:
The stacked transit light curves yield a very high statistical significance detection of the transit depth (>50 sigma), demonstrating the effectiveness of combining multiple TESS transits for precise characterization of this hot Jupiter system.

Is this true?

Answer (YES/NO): YES